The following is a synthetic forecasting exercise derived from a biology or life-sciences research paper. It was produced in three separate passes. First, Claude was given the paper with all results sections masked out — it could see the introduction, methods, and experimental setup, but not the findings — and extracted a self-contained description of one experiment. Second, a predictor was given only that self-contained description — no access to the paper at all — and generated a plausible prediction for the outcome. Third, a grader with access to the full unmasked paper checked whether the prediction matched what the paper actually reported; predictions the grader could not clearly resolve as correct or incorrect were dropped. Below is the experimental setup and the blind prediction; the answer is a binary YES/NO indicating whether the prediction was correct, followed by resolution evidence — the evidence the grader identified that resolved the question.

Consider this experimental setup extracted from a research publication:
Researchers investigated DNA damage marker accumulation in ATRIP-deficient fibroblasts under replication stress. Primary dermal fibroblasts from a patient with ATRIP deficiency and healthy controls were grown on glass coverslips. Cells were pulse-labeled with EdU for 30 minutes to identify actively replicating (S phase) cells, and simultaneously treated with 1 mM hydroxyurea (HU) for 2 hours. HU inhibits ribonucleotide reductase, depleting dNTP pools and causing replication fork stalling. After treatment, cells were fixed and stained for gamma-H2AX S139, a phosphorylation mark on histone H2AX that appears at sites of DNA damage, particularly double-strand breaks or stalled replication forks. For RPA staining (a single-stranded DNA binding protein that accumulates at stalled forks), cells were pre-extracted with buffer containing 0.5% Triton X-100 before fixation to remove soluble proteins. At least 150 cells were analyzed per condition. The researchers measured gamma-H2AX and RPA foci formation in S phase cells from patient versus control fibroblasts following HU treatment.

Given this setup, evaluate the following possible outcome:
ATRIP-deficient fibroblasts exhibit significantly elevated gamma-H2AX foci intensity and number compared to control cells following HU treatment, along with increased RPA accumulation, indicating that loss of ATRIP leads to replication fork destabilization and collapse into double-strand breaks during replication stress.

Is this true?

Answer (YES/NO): NO